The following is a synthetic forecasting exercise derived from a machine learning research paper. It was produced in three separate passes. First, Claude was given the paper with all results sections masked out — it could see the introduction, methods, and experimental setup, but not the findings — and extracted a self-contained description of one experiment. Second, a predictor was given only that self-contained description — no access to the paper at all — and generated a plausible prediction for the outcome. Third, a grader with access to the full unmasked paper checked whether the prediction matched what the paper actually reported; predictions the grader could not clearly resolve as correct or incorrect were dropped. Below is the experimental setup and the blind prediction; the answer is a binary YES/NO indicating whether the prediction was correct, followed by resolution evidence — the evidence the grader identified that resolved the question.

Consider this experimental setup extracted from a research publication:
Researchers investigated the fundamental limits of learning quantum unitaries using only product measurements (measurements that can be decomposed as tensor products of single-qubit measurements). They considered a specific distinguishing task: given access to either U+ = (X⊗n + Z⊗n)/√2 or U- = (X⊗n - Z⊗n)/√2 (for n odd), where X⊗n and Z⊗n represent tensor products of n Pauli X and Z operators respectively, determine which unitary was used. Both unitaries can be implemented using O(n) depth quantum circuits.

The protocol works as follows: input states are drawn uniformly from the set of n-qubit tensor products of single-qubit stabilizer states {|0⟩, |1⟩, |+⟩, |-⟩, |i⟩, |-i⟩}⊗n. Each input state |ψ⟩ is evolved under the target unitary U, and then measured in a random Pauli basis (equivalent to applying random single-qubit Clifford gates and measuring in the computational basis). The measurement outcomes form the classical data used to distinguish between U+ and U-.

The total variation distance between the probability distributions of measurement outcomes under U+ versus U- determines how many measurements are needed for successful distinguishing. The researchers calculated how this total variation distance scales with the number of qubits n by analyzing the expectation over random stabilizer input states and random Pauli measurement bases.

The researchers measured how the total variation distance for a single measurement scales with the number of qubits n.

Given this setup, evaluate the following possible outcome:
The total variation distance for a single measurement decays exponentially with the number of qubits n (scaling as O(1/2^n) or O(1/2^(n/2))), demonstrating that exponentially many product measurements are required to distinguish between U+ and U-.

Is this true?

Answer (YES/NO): NO